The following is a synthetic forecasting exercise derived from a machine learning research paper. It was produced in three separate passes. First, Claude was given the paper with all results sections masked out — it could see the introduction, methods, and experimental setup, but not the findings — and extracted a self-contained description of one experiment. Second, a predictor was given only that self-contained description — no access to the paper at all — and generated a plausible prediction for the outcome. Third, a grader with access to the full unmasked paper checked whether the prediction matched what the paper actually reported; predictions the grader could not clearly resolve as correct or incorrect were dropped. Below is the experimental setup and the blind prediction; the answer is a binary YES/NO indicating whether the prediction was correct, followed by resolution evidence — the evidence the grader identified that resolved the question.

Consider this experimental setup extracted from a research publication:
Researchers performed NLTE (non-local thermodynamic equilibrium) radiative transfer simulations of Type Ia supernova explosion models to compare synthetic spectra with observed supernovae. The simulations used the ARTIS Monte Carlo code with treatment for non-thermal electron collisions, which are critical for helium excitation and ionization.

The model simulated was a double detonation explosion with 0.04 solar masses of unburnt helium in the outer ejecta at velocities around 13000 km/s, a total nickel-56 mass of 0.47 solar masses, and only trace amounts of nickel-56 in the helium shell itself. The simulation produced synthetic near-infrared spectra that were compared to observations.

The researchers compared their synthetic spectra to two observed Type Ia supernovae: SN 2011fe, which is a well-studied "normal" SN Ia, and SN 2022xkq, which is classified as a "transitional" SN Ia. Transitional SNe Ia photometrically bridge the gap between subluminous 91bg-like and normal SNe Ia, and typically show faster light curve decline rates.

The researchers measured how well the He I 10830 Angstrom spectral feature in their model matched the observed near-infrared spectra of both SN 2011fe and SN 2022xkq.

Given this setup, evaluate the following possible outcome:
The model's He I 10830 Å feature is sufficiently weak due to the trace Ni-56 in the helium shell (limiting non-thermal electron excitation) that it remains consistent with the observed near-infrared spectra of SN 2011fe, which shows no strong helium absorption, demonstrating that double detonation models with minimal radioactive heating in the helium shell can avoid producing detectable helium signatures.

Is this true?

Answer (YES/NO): NO